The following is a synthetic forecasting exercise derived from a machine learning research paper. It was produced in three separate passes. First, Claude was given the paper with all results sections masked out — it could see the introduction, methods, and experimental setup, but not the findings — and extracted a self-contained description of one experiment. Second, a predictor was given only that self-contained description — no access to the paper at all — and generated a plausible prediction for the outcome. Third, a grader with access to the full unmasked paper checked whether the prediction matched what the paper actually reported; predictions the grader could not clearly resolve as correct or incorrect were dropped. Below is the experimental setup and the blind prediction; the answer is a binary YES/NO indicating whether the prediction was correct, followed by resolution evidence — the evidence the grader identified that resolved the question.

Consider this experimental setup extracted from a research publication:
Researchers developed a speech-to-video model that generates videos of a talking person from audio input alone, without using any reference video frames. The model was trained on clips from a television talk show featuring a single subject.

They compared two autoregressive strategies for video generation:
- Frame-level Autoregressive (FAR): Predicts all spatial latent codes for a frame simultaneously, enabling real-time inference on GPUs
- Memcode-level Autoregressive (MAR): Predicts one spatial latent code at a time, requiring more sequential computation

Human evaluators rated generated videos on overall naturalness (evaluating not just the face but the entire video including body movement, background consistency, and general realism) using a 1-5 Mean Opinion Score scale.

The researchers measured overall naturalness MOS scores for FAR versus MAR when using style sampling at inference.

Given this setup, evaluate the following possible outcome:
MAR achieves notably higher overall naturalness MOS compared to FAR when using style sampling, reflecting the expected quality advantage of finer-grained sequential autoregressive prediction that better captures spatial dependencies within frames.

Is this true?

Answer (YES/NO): YES